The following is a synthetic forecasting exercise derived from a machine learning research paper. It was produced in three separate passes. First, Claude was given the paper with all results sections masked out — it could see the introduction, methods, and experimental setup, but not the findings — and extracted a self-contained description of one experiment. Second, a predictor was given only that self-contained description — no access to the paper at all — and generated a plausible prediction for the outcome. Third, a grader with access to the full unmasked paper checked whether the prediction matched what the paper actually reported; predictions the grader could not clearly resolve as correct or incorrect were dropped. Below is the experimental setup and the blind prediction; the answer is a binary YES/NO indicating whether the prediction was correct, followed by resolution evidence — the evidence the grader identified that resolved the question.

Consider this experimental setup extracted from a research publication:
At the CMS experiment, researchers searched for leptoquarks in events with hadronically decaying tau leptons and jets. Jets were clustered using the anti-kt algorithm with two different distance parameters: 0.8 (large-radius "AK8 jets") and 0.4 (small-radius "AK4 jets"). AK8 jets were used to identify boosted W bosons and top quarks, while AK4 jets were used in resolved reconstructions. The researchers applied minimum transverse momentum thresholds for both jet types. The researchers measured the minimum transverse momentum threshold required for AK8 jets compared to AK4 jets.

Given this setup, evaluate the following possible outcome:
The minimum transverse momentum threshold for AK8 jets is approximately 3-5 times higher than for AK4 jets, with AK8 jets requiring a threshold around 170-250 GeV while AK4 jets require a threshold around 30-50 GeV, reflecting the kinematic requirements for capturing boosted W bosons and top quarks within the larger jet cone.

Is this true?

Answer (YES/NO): NO